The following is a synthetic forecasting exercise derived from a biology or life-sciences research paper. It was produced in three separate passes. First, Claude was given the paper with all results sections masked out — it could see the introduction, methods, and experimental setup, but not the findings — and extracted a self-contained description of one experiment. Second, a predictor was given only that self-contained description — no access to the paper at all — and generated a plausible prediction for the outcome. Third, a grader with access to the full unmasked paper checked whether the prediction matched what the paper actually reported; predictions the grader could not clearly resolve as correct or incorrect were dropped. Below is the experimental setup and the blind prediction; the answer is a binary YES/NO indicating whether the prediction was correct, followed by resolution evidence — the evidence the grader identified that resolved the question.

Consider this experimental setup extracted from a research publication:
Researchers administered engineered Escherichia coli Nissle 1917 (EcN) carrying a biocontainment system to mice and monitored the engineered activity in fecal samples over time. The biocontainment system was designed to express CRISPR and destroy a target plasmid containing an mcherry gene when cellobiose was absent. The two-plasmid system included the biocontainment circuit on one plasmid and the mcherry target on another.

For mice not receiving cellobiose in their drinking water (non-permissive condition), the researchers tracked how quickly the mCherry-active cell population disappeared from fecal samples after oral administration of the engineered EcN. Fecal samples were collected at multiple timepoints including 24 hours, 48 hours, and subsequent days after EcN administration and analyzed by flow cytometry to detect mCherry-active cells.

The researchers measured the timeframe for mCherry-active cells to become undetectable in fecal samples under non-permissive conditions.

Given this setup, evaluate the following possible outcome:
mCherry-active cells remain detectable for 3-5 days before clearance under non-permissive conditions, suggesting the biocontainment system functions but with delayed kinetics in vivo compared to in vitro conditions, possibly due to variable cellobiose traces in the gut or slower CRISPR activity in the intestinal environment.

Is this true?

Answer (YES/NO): NO